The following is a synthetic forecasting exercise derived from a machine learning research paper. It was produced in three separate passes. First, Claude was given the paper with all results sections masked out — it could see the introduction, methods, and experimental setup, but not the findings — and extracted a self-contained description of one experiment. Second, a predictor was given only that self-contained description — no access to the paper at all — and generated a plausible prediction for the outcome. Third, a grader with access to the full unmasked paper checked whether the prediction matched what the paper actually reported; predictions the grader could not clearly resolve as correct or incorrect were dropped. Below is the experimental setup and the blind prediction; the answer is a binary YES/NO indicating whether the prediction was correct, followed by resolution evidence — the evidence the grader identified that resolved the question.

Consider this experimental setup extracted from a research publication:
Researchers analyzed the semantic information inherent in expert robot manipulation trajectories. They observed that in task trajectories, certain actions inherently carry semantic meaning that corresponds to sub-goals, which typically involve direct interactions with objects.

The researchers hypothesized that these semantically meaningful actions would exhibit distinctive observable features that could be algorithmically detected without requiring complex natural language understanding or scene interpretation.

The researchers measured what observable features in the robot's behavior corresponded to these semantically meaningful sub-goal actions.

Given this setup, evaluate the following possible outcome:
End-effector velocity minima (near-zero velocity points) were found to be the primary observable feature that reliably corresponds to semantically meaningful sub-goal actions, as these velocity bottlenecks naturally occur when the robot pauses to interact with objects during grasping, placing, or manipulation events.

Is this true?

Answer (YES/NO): NO